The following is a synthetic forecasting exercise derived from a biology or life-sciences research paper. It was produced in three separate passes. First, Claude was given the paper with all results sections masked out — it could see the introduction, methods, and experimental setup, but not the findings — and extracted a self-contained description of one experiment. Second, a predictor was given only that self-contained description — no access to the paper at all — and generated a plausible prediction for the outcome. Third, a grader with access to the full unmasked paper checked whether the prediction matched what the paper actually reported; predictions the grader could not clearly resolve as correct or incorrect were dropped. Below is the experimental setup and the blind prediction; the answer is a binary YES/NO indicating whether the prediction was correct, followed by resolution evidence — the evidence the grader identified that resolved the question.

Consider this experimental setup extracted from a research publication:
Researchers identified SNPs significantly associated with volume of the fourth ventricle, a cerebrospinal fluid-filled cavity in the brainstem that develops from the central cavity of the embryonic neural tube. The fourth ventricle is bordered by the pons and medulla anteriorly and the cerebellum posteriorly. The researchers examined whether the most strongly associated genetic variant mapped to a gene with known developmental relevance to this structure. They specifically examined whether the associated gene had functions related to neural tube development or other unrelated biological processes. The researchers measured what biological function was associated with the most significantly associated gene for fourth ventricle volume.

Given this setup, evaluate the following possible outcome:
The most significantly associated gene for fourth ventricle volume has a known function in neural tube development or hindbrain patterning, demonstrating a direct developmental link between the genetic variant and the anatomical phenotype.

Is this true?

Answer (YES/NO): YES